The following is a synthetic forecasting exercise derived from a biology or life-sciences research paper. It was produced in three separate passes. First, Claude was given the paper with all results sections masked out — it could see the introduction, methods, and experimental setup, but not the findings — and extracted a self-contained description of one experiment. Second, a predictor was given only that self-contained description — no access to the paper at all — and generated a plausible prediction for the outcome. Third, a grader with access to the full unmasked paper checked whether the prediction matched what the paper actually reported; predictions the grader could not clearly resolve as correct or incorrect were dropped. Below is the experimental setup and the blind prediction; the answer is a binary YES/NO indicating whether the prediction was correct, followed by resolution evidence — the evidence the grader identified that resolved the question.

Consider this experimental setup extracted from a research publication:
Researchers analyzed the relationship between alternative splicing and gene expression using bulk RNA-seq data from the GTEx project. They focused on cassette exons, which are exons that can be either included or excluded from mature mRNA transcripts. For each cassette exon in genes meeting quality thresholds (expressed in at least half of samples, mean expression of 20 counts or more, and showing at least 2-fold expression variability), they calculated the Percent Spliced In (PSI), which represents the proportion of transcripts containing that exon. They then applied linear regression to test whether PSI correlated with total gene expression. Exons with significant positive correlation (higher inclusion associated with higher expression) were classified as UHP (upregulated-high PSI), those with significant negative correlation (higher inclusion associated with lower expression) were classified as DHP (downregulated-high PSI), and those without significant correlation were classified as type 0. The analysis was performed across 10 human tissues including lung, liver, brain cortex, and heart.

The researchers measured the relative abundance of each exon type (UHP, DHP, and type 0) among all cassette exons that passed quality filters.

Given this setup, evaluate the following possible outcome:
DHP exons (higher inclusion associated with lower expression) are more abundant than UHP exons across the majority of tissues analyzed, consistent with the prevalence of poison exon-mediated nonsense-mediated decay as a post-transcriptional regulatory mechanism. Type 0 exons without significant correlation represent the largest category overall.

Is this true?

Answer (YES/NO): NO